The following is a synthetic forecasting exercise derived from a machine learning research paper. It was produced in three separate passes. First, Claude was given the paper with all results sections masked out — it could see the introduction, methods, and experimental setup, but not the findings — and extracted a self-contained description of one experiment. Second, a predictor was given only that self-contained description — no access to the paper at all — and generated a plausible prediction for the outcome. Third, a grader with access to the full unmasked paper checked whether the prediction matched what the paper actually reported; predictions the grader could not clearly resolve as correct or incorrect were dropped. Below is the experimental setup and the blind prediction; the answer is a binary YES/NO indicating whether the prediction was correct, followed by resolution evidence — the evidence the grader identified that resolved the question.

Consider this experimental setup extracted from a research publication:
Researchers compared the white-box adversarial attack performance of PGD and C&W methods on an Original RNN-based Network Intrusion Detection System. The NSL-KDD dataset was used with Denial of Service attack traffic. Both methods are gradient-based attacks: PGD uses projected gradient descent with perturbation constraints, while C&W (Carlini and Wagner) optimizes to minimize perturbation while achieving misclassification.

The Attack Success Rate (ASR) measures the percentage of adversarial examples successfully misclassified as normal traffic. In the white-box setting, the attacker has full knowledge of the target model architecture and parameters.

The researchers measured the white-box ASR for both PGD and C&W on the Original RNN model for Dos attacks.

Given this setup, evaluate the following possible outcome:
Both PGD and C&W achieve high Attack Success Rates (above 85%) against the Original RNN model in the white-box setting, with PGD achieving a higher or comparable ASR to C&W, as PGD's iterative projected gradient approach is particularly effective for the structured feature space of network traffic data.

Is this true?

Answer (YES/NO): NO